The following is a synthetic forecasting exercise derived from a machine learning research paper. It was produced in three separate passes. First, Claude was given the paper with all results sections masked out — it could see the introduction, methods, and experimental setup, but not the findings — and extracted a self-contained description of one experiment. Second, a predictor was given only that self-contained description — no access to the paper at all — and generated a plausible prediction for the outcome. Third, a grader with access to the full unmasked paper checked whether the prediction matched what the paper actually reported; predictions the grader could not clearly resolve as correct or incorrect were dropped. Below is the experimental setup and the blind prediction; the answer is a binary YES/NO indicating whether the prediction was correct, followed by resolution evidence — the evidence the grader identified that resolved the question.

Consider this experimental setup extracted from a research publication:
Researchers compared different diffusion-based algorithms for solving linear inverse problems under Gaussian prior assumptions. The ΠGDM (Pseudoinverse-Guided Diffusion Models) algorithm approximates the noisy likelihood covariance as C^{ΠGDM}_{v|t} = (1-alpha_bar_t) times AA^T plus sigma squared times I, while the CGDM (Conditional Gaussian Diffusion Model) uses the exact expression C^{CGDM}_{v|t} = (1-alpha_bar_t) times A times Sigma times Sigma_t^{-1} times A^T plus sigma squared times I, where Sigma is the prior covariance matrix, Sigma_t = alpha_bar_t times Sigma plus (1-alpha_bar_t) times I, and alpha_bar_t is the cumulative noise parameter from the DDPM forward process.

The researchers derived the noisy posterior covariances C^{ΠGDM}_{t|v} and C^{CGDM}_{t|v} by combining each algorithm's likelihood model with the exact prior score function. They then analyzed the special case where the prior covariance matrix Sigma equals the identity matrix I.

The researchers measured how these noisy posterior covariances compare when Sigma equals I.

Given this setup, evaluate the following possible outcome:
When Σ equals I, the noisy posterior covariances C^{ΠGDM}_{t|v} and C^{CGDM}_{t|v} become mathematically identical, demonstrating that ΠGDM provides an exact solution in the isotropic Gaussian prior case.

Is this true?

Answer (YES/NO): YES